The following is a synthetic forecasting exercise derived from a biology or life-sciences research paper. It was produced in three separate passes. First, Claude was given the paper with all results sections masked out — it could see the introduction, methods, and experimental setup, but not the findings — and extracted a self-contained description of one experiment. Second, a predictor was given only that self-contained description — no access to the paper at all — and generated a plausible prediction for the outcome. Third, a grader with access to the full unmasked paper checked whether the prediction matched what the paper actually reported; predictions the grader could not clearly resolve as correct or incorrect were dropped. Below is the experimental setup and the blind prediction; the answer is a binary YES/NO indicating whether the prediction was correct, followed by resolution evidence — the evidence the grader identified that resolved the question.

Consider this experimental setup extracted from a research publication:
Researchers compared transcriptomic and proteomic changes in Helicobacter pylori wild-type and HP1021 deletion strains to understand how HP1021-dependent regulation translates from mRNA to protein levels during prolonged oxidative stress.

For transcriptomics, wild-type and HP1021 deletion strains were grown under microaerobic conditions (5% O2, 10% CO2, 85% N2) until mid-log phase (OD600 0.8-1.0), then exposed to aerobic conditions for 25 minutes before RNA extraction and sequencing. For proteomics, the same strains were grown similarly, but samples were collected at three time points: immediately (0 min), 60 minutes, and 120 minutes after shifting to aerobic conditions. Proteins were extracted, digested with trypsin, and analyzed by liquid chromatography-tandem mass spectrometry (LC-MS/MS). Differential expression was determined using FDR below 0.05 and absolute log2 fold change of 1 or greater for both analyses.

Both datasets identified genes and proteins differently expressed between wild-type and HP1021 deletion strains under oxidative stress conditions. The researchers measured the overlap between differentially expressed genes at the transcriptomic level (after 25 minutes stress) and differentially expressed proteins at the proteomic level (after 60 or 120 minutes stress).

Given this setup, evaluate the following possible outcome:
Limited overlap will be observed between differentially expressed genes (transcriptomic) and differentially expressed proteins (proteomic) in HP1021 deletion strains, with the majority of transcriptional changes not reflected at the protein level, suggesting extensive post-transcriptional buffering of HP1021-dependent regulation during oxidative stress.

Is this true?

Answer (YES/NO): YES